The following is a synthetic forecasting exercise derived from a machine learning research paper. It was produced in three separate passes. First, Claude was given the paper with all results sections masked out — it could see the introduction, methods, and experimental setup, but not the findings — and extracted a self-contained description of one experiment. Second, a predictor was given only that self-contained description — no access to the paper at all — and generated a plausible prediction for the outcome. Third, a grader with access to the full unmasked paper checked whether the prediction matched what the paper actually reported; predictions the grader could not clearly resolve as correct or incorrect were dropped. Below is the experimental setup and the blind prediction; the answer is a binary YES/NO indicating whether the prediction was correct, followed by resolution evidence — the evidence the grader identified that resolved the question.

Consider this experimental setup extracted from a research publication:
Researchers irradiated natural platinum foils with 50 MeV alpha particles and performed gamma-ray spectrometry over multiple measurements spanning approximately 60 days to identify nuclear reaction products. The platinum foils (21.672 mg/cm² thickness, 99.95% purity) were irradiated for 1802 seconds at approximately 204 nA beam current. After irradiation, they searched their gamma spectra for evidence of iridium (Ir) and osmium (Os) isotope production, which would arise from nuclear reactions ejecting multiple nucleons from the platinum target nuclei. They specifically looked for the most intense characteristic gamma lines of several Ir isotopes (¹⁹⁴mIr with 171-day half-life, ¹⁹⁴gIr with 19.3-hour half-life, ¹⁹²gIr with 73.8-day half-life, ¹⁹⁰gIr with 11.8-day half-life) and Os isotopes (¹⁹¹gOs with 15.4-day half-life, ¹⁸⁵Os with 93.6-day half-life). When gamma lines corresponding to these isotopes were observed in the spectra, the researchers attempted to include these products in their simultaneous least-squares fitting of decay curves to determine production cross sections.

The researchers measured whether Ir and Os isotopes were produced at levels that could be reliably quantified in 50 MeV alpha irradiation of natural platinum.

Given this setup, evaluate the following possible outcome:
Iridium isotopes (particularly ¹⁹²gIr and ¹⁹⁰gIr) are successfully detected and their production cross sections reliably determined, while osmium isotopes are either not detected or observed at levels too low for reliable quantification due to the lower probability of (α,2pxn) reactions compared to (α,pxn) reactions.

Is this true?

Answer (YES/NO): NO